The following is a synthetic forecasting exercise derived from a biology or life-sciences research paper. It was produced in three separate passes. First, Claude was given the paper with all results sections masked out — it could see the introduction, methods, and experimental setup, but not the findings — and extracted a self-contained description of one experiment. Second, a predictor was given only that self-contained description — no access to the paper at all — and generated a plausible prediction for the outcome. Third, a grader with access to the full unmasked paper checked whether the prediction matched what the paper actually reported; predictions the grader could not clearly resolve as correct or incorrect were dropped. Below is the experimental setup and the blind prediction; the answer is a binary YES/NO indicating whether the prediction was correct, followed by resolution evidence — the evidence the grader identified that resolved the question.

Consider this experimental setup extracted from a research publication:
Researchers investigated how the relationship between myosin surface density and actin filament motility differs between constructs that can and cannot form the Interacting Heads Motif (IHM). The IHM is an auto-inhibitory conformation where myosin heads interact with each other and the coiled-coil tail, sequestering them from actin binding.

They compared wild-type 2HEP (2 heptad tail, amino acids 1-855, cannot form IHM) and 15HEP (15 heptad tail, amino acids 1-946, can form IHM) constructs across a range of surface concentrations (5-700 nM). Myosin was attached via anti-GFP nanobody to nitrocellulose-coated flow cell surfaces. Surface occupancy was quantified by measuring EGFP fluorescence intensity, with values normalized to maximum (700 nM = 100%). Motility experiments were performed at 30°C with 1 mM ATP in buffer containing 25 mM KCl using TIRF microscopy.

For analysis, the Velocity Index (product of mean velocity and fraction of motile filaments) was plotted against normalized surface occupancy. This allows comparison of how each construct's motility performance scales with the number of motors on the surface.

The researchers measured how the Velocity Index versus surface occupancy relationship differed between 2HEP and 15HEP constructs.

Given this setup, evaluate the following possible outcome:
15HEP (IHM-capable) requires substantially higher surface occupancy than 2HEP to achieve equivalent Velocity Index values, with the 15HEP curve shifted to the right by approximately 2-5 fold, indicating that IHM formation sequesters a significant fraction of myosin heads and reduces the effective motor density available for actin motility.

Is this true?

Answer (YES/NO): YES